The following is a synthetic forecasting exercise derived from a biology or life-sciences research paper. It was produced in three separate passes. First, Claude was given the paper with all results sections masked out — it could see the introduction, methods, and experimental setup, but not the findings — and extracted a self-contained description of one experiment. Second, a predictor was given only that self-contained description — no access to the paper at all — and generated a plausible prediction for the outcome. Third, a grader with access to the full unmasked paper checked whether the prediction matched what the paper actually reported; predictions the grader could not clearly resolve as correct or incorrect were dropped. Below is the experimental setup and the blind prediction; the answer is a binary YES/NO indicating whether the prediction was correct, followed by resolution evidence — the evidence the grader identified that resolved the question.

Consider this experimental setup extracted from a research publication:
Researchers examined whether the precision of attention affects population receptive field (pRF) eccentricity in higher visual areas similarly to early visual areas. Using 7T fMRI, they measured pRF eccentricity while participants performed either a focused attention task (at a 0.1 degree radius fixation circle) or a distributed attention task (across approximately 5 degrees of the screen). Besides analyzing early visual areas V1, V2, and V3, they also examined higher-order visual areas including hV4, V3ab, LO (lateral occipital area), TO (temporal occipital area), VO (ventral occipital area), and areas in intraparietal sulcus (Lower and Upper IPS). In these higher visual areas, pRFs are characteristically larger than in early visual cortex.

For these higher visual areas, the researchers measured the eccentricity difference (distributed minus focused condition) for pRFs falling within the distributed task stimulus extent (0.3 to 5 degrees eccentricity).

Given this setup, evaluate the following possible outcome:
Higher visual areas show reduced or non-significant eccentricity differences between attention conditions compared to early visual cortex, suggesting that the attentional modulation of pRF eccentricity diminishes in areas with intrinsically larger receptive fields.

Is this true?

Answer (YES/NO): NO